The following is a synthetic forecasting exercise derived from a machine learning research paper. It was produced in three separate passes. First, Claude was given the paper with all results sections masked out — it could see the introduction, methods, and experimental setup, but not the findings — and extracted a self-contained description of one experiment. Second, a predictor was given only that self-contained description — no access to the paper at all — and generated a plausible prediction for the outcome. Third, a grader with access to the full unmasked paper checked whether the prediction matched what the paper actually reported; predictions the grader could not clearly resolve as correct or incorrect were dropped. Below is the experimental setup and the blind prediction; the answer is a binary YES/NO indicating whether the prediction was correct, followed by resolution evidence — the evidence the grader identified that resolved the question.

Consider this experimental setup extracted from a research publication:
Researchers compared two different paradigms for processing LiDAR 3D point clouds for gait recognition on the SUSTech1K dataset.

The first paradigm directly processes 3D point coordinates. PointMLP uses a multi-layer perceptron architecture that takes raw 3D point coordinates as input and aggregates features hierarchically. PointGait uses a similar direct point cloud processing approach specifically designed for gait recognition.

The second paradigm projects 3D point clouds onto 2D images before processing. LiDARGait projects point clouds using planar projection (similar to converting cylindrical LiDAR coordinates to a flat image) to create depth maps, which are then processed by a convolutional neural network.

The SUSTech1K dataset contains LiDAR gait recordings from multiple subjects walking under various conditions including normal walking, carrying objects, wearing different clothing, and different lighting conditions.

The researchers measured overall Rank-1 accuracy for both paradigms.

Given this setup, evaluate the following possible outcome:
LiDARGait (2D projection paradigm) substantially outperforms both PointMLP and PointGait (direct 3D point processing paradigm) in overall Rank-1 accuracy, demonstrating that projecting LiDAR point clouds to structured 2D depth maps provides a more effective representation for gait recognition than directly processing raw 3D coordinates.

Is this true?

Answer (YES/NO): YES